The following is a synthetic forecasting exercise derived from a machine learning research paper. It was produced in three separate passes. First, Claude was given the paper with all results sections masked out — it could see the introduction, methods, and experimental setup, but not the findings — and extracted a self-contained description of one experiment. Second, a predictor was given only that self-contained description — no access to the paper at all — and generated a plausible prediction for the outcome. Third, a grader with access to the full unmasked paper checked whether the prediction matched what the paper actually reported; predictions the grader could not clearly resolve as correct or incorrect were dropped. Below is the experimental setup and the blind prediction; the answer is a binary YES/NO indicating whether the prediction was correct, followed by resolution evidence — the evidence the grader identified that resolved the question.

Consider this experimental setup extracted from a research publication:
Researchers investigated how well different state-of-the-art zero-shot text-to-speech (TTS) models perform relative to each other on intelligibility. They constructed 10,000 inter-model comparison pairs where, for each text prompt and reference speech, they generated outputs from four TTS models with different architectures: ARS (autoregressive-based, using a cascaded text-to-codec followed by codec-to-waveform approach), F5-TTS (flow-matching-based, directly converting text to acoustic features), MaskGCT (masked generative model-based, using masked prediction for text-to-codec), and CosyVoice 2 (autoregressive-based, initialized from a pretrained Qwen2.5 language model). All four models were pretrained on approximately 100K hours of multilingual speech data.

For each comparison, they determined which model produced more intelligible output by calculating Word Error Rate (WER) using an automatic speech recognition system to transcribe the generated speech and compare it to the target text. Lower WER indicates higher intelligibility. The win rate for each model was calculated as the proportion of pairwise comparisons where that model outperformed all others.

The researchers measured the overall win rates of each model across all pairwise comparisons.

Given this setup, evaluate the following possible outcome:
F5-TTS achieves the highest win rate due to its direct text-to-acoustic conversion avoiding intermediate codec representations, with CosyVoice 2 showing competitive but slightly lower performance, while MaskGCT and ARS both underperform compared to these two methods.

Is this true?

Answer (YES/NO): NO